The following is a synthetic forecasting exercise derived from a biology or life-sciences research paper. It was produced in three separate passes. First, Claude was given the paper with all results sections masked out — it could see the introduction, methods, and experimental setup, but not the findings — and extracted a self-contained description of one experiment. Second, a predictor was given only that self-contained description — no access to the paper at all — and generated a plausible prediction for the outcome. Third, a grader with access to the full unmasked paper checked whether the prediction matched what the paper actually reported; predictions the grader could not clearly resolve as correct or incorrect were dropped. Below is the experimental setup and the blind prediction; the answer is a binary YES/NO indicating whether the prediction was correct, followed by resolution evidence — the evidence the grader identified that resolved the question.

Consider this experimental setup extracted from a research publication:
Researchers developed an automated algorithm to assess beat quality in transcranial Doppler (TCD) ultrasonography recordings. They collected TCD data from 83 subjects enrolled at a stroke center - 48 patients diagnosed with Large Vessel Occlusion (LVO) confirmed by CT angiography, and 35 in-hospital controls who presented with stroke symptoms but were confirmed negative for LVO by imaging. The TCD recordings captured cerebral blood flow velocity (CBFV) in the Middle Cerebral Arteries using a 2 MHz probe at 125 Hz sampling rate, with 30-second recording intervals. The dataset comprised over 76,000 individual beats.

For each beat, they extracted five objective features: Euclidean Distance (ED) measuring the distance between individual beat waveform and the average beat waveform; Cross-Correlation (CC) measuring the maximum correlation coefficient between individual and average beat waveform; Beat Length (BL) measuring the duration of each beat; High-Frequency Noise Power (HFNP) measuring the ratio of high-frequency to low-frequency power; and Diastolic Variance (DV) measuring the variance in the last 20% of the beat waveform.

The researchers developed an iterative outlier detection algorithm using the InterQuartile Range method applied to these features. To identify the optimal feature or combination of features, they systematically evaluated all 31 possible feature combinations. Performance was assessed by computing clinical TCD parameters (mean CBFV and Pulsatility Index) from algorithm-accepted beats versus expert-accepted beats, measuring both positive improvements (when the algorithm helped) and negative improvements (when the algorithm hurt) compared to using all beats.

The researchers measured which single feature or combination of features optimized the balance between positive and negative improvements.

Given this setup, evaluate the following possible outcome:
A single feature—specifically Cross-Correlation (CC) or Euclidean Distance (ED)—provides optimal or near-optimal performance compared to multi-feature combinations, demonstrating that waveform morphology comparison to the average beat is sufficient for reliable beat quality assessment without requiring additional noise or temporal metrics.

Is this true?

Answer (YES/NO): YES